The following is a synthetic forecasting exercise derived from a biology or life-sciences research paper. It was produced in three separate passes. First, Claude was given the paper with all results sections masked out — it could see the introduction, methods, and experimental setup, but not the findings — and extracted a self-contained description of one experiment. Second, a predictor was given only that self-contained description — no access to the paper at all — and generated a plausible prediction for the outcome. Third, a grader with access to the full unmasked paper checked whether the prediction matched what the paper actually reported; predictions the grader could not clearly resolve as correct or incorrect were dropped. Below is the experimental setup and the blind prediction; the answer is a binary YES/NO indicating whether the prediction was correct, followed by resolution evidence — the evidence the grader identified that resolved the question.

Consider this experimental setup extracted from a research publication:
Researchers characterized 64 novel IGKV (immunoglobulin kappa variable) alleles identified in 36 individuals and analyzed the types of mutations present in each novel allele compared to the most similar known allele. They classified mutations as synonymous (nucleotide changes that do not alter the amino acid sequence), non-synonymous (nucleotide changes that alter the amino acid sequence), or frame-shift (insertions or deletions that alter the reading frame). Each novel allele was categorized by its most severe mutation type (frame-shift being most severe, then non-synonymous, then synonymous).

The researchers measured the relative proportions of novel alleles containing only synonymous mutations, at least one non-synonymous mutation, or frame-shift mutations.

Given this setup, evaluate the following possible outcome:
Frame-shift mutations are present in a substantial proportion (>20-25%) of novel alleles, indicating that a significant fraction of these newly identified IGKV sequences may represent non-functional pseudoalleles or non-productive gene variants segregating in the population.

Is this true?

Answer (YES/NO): NO